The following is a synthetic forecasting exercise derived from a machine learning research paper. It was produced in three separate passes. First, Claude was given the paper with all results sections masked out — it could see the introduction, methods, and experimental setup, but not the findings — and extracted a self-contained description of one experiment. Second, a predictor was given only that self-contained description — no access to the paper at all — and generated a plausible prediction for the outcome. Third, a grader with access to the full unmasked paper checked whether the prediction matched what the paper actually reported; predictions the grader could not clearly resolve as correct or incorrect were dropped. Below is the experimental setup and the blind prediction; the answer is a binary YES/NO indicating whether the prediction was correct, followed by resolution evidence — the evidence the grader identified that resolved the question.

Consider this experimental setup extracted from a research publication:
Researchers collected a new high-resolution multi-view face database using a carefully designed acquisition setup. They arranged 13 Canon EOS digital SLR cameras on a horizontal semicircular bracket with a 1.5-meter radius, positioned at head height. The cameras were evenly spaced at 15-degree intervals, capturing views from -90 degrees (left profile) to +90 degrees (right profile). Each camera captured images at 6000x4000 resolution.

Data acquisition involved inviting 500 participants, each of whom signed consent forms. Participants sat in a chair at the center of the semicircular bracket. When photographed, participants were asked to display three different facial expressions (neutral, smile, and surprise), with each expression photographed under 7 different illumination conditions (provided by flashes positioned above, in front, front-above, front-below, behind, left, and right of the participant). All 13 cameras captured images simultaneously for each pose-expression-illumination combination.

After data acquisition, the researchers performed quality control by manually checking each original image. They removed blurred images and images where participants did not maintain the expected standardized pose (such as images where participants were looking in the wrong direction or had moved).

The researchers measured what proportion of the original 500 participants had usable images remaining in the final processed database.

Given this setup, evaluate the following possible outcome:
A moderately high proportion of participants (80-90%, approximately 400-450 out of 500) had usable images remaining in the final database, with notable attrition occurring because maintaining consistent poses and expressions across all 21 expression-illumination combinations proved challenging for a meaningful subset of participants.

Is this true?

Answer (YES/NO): NO